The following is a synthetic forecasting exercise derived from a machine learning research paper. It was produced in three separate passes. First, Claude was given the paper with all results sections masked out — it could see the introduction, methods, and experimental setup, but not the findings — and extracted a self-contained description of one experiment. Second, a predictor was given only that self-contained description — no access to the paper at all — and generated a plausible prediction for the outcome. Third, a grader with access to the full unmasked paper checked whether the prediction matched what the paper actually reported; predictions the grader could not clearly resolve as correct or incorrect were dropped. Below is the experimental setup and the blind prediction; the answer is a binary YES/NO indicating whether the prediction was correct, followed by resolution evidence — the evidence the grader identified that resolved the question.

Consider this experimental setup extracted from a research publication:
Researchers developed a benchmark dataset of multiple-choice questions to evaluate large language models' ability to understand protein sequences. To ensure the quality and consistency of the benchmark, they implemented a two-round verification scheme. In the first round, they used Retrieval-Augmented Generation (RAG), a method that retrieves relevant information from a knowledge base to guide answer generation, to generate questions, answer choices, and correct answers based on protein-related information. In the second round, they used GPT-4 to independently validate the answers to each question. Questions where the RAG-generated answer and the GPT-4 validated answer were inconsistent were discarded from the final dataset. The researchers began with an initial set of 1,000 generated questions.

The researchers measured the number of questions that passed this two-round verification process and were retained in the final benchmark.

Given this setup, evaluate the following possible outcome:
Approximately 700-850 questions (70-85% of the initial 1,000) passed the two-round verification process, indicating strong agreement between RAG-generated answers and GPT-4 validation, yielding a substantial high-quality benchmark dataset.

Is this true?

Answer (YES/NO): NO